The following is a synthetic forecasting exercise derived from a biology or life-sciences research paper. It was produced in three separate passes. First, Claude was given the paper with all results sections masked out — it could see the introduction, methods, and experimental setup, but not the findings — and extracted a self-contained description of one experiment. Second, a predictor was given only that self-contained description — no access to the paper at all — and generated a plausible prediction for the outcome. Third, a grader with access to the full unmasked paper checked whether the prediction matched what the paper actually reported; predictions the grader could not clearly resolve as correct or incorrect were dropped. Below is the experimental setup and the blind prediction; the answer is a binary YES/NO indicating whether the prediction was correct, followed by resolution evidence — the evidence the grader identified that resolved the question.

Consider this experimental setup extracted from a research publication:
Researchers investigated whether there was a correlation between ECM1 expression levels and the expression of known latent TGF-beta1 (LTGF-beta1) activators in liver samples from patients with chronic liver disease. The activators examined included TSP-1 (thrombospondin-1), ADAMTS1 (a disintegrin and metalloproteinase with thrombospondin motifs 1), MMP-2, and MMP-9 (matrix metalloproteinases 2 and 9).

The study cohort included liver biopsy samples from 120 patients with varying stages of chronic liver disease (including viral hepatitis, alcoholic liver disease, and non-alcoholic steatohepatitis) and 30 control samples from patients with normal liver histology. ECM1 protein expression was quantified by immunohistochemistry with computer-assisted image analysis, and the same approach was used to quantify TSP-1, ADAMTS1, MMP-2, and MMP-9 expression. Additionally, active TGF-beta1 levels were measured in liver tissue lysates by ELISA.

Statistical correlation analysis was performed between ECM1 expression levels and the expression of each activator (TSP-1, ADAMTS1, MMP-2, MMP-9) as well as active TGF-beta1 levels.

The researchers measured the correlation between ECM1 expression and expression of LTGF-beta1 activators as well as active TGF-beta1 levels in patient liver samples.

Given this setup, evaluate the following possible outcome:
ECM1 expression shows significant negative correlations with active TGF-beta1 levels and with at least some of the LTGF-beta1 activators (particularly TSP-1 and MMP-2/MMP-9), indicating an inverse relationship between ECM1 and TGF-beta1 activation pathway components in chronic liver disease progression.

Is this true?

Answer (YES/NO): YES